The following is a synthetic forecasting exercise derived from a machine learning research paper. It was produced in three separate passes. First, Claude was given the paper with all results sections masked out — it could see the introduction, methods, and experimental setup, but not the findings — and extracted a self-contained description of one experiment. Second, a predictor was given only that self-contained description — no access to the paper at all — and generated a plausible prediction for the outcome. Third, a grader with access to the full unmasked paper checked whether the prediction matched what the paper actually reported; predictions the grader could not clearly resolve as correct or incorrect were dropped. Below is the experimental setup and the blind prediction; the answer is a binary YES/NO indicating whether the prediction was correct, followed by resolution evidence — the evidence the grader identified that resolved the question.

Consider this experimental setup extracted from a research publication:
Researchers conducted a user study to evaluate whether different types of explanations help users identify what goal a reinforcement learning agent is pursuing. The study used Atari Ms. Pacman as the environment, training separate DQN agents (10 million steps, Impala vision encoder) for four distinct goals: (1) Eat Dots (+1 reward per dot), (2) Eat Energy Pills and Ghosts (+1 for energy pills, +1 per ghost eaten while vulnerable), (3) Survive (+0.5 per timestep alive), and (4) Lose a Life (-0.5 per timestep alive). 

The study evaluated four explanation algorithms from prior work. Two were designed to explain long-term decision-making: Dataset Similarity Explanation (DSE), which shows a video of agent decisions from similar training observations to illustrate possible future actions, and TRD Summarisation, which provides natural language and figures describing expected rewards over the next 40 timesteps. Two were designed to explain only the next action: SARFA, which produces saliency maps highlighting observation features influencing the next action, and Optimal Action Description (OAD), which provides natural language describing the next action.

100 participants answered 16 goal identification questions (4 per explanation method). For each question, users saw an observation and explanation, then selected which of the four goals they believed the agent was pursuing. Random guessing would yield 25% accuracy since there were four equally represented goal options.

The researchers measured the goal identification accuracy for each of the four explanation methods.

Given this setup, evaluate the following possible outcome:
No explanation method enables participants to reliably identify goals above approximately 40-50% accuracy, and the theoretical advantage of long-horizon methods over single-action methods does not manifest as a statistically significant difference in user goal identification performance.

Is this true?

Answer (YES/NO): NO